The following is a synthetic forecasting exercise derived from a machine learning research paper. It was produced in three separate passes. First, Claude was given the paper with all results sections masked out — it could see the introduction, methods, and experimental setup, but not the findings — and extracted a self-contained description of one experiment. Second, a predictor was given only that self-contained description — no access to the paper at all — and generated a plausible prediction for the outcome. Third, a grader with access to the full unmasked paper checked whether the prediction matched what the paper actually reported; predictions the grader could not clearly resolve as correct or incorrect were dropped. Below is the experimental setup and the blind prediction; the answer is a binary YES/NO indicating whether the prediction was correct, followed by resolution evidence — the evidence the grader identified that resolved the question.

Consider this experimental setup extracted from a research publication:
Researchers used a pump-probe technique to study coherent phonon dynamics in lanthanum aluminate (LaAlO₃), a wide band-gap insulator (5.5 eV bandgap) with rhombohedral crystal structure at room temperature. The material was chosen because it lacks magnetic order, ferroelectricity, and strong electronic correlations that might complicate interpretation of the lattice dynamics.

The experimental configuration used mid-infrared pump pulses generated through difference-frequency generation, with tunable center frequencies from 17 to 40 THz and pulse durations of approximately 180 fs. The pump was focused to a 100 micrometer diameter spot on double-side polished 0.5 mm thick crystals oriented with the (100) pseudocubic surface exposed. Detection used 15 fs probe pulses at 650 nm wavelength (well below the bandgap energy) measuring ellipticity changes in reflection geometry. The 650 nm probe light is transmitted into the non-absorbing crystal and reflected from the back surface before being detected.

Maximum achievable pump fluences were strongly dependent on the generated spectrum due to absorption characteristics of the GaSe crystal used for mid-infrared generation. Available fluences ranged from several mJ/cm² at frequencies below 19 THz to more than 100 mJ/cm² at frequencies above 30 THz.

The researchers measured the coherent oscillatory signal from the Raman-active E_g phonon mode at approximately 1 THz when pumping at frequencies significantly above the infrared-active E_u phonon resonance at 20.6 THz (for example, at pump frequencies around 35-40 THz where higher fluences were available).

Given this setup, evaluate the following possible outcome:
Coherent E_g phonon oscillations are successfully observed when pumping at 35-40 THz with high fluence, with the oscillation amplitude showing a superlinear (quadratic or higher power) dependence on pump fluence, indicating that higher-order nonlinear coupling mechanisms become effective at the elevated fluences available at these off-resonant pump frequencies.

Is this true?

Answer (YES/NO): NO